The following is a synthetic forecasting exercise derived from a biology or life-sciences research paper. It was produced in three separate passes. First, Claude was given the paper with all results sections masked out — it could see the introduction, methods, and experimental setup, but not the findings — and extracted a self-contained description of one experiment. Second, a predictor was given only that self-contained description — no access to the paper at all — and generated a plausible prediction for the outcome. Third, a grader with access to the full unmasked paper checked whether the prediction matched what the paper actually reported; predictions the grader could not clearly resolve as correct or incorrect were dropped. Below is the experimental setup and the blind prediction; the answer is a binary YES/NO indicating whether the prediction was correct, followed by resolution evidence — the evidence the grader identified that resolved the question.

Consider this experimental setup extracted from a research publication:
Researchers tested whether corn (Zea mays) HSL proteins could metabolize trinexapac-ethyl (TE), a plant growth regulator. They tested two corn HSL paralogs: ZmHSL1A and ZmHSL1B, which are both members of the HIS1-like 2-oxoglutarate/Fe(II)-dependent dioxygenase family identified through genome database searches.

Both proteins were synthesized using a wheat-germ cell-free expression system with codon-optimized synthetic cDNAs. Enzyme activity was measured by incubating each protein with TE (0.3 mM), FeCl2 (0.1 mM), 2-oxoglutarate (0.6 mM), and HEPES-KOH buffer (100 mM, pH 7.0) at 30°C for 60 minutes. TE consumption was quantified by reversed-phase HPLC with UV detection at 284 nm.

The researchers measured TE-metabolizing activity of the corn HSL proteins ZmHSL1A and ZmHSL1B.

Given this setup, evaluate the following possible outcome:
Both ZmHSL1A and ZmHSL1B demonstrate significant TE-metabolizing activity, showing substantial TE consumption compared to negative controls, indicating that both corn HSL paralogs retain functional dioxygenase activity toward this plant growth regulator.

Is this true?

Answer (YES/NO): NO